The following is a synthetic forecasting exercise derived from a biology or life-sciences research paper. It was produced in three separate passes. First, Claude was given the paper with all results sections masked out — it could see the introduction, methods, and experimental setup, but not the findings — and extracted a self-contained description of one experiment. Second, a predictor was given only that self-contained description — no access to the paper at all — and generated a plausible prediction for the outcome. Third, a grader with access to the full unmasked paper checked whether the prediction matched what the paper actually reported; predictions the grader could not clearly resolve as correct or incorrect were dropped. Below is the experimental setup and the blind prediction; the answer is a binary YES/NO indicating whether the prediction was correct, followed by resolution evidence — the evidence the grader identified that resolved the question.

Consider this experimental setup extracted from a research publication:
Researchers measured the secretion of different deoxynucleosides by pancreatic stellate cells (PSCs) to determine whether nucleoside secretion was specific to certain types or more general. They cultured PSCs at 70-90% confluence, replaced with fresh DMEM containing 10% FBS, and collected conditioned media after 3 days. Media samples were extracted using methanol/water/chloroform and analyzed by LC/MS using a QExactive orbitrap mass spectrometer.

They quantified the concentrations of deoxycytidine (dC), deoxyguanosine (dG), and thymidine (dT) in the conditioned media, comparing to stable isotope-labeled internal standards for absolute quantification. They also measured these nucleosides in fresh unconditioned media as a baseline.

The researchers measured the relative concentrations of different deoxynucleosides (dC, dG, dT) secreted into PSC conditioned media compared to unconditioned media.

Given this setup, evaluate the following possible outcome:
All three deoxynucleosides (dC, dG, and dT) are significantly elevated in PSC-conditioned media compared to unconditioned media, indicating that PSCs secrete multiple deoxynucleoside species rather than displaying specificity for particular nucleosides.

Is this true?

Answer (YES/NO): NO